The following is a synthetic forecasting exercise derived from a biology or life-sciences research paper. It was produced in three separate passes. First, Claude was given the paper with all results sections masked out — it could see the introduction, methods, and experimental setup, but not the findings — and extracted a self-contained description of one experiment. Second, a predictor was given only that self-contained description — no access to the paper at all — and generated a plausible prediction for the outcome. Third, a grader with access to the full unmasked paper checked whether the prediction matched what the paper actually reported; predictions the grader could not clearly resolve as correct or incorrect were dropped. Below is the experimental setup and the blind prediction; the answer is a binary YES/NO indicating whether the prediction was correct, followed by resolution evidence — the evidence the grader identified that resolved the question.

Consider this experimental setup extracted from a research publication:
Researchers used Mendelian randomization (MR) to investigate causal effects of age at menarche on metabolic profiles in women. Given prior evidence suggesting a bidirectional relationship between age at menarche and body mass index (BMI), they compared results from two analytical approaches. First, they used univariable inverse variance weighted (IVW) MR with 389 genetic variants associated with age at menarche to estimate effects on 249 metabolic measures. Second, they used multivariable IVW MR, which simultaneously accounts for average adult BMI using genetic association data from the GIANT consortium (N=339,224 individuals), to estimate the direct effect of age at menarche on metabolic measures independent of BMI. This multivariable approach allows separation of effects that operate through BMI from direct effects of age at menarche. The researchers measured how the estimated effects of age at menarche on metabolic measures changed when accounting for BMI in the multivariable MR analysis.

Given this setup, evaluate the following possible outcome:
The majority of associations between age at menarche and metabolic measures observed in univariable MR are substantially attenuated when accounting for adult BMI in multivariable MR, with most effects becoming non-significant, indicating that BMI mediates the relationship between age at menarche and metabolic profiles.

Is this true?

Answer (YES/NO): YES